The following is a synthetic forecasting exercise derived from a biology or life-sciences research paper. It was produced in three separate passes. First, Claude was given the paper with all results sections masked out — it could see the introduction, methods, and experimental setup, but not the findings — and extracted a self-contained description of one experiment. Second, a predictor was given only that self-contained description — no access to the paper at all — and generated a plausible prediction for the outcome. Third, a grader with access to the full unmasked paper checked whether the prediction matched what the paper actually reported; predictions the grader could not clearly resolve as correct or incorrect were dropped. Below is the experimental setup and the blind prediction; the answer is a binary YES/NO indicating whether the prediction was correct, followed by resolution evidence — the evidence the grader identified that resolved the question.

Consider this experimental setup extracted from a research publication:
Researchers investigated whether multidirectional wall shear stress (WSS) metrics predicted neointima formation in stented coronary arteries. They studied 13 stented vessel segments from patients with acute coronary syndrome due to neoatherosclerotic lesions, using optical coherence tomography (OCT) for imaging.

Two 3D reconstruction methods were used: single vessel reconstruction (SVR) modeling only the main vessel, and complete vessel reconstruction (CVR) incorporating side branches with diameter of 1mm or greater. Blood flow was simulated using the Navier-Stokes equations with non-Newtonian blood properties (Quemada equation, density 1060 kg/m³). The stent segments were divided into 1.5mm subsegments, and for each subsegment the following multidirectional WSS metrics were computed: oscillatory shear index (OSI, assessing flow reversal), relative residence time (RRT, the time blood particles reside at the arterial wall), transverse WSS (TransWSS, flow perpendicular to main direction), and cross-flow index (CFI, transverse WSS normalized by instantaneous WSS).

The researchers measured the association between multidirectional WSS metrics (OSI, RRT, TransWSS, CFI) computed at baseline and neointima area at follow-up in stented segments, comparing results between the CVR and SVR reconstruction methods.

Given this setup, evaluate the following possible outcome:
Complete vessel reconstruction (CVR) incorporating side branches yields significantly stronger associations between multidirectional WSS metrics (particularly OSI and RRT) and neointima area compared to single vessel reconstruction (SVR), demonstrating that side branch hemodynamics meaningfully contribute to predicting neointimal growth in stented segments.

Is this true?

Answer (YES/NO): NO